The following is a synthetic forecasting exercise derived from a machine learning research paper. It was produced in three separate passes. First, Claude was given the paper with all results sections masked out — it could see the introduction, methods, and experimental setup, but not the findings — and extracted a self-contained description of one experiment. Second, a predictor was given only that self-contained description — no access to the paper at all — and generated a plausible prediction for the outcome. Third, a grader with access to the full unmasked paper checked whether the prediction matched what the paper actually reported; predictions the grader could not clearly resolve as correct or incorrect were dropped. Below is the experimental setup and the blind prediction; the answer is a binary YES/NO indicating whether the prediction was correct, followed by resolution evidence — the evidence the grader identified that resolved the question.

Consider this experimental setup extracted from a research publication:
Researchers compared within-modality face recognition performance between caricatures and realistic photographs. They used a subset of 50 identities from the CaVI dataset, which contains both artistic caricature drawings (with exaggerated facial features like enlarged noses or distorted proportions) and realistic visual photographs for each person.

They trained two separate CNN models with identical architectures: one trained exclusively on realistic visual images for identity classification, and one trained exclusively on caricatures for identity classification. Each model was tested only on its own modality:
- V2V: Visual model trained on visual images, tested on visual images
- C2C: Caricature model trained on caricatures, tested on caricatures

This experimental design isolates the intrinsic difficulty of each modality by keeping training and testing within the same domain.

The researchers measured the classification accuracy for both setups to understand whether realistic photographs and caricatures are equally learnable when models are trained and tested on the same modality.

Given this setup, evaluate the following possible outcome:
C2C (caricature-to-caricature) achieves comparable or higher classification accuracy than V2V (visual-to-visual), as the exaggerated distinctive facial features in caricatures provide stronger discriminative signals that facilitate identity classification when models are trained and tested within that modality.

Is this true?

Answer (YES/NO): NO